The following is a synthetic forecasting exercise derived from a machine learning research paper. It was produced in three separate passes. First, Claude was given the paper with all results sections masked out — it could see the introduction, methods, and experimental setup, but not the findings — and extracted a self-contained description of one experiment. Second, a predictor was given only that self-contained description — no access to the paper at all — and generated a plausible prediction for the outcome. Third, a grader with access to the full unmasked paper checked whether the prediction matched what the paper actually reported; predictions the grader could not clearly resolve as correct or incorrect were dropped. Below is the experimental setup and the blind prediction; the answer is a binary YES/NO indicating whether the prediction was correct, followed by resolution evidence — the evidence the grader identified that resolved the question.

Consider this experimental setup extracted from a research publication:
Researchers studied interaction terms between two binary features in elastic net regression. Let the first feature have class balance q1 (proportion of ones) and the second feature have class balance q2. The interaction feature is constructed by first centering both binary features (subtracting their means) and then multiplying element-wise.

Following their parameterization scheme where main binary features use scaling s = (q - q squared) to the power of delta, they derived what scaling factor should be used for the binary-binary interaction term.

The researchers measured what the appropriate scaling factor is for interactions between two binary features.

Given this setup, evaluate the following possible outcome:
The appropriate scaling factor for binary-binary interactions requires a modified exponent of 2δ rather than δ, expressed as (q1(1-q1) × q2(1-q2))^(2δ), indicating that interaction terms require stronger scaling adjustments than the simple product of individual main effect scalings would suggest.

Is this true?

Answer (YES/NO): NO